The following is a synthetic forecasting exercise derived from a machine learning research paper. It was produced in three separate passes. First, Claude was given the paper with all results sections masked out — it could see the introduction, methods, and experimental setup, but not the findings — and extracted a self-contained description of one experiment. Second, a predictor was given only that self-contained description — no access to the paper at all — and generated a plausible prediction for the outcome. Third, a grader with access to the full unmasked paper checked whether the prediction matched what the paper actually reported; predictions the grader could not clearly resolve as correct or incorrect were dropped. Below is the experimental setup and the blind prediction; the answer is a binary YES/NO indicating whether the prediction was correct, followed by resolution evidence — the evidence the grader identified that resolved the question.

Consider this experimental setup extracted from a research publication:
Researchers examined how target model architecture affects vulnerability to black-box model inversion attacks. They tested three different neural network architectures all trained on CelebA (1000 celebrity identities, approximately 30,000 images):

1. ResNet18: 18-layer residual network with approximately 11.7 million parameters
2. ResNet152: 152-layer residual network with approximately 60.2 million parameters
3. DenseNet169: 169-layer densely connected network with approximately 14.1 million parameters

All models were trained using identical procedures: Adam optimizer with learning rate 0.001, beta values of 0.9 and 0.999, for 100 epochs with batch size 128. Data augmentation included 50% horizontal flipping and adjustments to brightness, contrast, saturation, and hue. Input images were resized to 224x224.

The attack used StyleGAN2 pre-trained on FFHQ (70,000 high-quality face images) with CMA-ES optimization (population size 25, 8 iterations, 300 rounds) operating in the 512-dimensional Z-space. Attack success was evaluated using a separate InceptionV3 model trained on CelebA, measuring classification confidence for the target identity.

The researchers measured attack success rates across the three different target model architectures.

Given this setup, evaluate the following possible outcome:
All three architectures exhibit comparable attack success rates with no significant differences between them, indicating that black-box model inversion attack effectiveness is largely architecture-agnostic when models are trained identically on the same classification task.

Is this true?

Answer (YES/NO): NO